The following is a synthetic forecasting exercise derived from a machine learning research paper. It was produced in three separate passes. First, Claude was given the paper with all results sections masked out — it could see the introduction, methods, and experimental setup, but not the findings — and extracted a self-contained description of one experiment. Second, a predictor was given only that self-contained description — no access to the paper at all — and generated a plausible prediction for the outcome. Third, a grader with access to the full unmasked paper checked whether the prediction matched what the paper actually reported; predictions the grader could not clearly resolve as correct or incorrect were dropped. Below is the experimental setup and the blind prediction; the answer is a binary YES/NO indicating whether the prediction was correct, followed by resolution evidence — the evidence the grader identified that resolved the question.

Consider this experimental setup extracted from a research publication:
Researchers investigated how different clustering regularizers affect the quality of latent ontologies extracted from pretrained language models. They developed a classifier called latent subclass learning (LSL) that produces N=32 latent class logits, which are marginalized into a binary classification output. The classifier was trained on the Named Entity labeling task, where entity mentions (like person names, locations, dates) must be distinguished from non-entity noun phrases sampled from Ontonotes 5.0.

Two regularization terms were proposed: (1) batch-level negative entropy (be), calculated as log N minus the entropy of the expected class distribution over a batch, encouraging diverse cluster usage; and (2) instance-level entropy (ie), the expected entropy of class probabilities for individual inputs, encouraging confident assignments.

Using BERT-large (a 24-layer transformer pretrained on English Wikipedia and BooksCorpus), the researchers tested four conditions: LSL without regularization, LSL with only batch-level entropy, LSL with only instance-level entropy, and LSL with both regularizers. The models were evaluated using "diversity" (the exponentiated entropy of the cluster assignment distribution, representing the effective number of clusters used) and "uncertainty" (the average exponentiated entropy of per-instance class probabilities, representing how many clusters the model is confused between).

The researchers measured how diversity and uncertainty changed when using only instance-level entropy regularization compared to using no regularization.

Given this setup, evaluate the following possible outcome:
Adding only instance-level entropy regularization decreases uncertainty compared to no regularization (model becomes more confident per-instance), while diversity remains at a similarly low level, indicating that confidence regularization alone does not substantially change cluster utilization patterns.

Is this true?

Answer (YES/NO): NO